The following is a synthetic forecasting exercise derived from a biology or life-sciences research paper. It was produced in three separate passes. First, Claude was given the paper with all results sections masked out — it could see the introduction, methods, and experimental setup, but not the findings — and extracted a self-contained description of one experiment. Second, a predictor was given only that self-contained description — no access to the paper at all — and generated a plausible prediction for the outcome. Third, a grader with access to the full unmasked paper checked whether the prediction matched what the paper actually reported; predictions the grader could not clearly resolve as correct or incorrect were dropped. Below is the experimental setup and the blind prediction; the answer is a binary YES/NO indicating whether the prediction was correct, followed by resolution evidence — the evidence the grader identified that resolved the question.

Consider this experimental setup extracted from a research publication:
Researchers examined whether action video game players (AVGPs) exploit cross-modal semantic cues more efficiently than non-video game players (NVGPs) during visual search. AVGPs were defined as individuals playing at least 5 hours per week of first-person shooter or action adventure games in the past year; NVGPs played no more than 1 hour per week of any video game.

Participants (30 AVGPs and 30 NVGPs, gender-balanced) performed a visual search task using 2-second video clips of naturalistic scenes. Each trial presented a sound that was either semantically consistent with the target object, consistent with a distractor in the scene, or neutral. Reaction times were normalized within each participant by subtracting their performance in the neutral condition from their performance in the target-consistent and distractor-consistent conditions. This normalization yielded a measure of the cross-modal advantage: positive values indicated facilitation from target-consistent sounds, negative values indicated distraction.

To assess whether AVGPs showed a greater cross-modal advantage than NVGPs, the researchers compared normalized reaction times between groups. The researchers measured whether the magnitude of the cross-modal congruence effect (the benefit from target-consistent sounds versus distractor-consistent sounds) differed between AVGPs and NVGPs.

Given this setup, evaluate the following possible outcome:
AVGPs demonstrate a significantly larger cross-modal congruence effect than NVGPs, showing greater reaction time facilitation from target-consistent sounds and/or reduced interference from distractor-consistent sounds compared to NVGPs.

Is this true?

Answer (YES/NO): NO